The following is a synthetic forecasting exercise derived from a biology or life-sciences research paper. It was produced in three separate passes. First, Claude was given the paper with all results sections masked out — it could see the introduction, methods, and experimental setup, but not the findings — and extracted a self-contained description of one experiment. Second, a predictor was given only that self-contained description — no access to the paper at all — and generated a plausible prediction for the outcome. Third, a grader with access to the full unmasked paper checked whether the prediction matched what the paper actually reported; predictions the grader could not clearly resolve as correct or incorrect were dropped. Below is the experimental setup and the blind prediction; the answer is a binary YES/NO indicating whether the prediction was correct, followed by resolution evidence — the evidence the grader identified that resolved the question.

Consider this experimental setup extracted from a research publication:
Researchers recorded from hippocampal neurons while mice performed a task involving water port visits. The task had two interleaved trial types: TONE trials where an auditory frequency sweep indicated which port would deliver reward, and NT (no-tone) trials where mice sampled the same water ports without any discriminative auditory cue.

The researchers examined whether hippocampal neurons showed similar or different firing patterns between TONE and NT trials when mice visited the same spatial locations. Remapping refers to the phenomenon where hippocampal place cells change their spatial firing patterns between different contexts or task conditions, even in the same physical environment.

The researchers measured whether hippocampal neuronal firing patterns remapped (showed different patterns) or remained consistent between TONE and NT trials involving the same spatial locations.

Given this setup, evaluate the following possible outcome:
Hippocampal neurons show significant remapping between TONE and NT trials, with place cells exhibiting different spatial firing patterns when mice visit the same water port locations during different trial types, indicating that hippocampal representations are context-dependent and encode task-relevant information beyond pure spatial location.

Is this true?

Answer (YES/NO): YES